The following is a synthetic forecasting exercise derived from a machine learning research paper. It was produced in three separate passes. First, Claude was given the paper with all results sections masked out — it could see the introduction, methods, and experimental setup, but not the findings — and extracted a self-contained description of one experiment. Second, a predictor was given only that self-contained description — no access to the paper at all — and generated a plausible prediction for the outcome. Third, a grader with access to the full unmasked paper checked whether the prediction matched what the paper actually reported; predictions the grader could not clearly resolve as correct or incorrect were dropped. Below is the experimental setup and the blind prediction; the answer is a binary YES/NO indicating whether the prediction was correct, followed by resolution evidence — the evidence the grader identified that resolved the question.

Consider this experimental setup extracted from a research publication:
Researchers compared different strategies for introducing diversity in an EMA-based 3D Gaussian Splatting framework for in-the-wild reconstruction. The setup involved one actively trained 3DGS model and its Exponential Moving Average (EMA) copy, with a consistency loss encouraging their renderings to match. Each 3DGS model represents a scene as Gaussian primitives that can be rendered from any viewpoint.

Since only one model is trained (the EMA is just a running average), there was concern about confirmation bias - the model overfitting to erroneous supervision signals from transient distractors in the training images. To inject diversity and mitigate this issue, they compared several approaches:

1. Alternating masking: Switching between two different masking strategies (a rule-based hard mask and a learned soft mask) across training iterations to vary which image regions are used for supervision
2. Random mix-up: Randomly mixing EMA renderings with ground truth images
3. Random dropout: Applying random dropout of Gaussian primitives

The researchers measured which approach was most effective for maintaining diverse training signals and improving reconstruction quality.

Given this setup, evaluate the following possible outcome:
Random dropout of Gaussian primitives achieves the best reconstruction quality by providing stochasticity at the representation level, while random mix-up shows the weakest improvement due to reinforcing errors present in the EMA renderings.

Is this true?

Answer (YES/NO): NO